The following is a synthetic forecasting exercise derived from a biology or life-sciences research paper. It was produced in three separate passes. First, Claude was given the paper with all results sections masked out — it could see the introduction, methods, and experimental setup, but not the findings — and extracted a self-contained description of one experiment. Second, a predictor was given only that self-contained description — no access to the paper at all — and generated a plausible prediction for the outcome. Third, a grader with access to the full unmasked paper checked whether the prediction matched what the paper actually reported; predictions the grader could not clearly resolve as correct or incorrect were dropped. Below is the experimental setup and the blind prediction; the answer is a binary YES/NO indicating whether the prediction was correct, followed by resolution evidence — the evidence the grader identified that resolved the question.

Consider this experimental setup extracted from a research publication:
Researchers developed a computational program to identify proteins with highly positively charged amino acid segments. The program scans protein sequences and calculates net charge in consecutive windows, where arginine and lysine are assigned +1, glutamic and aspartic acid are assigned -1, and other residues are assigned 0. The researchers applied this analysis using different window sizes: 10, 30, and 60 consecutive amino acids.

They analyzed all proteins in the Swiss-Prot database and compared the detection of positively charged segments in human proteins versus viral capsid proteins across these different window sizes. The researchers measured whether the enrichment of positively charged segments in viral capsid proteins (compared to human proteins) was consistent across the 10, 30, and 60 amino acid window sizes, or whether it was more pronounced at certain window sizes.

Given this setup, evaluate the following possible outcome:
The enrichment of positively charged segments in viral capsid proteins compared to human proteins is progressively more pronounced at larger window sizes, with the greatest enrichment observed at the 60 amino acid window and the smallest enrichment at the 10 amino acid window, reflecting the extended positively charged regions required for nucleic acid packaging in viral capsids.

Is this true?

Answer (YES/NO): NO